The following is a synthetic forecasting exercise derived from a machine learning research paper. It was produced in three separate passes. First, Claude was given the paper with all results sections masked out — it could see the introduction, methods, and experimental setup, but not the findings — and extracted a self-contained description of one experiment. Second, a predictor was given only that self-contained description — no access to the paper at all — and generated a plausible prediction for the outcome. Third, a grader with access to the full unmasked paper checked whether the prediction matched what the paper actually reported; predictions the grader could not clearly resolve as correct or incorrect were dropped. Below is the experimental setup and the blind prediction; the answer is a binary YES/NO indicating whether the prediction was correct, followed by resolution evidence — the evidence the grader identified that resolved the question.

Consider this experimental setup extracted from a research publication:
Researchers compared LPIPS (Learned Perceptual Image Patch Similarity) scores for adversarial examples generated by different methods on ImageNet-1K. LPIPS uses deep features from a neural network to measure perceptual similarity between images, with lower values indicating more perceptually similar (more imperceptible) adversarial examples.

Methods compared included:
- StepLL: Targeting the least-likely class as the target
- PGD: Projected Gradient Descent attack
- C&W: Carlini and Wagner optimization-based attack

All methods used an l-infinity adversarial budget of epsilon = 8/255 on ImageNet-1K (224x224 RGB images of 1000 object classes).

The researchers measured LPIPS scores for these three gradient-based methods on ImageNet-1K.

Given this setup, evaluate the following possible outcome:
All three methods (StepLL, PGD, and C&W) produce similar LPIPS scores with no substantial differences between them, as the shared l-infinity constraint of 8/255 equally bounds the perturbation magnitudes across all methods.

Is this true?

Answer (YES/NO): NO